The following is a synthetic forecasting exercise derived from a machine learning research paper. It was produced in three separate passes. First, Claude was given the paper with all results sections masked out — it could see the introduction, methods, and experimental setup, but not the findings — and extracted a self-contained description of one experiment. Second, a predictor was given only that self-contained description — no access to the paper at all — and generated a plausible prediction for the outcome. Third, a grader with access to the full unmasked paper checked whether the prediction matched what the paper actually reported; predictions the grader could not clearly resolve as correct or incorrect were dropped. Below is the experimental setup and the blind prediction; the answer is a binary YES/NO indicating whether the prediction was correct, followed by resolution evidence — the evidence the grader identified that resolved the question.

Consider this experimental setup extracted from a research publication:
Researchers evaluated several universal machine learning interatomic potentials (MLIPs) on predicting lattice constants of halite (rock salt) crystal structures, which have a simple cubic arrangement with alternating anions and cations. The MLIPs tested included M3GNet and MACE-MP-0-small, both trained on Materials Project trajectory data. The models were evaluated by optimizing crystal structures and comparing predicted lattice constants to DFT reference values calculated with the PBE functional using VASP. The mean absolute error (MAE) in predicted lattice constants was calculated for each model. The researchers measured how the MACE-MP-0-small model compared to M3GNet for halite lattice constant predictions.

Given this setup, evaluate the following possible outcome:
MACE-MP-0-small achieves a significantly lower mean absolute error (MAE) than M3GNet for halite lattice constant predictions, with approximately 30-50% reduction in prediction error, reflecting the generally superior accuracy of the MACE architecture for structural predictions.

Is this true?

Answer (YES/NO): NO